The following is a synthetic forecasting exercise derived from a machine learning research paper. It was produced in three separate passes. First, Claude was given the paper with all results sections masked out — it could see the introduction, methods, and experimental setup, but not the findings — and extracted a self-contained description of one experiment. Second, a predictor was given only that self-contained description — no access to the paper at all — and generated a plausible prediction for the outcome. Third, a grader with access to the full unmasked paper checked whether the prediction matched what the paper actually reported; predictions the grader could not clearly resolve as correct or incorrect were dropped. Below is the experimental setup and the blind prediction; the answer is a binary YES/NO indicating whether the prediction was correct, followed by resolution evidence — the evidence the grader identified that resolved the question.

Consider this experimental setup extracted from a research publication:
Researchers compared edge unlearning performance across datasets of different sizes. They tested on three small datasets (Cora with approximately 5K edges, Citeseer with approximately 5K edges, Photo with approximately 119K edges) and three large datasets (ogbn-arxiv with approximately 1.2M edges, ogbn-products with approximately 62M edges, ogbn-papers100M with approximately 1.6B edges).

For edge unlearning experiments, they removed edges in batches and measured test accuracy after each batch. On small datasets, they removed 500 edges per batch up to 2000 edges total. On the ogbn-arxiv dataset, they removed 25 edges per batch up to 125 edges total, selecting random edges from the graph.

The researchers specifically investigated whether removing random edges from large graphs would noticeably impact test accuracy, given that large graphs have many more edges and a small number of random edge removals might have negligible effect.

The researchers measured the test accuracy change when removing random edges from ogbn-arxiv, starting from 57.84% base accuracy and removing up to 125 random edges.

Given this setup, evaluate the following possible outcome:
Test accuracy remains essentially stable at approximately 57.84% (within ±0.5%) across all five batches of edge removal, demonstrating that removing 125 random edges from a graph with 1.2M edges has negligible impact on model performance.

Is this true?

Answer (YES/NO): YES